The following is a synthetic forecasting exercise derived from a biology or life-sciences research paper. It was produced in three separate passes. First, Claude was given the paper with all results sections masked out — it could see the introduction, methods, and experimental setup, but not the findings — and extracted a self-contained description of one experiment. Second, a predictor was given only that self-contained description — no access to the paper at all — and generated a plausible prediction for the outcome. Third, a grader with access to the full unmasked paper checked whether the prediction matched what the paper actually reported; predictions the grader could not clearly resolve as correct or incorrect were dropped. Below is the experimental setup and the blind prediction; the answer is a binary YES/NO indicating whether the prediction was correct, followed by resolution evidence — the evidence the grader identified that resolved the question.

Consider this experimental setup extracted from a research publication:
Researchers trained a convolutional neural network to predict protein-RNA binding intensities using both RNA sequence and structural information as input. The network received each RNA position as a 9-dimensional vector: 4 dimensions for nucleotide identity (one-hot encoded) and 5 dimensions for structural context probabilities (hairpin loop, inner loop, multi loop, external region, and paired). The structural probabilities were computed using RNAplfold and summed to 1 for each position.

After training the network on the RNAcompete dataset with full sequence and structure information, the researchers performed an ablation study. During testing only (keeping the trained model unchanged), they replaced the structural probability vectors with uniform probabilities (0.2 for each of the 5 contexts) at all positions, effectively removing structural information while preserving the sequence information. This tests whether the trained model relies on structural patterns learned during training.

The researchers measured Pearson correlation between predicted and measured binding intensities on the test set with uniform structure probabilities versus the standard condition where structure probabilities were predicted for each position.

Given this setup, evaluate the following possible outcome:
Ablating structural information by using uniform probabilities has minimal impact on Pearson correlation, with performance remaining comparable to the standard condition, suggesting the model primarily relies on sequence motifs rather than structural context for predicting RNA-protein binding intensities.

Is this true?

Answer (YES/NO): NO